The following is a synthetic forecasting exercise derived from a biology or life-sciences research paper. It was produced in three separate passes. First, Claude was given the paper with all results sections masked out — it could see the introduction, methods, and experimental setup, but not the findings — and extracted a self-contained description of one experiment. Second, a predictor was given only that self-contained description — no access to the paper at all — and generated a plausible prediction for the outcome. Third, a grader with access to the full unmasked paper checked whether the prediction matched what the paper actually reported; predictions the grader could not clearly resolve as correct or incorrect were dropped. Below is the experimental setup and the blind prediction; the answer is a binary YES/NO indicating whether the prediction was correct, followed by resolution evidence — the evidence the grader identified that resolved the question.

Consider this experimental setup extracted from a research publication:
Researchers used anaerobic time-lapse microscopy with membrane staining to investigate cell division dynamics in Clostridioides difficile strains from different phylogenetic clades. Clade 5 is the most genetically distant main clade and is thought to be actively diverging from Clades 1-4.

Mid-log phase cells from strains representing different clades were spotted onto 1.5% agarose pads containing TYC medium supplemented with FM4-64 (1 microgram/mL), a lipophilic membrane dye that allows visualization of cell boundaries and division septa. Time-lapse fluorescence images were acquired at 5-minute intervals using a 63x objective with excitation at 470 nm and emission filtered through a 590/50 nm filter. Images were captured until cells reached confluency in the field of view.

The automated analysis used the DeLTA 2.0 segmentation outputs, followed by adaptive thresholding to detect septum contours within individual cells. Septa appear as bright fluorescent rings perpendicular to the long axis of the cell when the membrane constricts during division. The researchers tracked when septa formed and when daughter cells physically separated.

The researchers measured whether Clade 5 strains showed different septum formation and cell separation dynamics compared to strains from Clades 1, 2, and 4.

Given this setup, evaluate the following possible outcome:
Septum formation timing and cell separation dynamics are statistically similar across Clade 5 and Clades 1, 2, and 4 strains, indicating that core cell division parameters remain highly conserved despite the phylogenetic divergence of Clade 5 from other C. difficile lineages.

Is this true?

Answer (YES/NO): NO